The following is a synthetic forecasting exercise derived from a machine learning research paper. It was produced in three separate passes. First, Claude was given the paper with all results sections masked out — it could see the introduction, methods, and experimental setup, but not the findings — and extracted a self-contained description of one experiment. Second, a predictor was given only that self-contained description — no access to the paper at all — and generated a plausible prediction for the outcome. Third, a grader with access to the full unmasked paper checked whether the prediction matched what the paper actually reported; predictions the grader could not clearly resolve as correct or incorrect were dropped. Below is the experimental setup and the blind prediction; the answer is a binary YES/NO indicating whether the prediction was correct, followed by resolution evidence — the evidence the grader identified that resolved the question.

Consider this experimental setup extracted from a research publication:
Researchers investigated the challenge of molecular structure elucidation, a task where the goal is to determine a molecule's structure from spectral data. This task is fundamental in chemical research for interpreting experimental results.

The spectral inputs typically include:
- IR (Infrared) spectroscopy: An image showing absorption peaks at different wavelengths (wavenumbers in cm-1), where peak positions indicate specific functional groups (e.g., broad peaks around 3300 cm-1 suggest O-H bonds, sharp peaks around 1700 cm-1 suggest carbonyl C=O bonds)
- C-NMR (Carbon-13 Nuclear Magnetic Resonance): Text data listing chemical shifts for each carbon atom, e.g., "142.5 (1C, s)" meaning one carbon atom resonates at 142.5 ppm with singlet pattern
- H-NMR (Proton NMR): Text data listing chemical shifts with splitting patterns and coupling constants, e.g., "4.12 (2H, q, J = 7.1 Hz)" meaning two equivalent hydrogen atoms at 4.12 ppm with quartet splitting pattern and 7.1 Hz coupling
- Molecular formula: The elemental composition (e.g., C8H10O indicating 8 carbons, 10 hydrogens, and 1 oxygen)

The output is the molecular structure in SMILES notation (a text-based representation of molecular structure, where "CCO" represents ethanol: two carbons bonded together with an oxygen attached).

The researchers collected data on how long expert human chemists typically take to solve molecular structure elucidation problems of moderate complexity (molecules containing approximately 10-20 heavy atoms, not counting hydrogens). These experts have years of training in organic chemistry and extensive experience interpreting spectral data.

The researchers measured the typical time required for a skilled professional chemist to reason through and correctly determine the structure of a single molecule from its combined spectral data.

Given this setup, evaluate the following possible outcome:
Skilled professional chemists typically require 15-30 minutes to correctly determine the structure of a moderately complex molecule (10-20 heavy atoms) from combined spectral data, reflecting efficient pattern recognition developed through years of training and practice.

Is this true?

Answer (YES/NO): NO